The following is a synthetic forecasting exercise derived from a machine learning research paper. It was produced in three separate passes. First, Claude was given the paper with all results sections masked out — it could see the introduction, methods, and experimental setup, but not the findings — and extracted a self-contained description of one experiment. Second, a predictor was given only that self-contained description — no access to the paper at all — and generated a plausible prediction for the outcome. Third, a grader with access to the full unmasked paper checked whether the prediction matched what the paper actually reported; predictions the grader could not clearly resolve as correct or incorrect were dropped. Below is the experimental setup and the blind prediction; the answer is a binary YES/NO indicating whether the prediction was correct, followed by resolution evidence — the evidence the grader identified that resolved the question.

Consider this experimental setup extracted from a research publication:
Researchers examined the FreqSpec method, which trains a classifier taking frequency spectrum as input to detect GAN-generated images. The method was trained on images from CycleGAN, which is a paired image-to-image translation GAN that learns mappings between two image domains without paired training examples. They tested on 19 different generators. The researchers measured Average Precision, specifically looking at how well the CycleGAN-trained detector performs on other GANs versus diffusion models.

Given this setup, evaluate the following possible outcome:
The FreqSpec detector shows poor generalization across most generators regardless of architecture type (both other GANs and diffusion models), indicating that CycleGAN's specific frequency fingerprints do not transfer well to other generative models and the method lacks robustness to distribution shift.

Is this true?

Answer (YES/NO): NO